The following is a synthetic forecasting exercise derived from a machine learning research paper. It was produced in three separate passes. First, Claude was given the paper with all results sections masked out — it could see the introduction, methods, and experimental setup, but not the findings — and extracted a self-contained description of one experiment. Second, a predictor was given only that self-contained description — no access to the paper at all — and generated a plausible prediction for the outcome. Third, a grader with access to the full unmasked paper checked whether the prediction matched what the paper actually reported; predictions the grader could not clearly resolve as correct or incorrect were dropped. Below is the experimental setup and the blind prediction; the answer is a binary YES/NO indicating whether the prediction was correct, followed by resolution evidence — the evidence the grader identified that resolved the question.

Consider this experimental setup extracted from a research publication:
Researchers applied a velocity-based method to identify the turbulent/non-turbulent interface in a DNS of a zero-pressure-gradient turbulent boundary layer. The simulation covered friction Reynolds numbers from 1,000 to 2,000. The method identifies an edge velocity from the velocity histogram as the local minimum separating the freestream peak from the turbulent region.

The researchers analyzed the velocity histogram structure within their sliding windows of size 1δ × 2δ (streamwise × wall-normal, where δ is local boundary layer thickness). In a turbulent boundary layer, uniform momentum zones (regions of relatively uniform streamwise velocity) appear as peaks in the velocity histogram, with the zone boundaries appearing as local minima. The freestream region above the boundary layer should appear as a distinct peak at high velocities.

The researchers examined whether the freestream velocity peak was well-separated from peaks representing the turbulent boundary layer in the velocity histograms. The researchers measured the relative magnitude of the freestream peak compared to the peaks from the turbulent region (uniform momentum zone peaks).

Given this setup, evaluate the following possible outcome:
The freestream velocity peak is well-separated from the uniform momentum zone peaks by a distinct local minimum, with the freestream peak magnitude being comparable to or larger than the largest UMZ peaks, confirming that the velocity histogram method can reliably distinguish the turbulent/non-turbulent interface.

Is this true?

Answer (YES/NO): YES